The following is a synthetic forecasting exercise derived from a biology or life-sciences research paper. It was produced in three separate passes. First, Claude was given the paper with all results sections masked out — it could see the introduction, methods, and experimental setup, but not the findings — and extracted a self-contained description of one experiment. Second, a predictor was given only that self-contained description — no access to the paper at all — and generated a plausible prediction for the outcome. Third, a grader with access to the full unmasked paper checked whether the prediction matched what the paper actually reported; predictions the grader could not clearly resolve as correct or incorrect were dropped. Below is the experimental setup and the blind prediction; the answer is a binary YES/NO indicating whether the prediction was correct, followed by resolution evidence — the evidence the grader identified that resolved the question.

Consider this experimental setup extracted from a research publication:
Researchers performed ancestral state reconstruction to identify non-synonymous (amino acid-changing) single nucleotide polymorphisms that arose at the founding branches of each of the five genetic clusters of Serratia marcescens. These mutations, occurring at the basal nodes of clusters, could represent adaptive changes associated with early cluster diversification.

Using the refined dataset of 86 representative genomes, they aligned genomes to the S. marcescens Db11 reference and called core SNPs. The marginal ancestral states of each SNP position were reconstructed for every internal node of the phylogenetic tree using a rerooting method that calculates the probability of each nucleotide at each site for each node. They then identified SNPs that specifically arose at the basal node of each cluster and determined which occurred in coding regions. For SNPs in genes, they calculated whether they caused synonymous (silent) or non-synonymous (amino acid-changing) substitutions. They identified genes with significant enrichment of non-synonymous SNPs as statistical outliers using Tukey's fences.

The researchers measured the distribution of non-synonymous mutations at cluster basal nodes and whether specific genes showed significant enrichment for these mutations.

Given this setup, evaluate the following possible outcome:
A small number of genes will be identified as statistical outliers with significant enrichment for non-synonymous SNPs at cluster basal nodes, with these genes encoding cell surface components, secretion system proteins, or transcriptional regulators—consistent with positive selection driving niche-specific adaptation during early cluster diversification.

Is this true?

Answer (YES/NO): YES